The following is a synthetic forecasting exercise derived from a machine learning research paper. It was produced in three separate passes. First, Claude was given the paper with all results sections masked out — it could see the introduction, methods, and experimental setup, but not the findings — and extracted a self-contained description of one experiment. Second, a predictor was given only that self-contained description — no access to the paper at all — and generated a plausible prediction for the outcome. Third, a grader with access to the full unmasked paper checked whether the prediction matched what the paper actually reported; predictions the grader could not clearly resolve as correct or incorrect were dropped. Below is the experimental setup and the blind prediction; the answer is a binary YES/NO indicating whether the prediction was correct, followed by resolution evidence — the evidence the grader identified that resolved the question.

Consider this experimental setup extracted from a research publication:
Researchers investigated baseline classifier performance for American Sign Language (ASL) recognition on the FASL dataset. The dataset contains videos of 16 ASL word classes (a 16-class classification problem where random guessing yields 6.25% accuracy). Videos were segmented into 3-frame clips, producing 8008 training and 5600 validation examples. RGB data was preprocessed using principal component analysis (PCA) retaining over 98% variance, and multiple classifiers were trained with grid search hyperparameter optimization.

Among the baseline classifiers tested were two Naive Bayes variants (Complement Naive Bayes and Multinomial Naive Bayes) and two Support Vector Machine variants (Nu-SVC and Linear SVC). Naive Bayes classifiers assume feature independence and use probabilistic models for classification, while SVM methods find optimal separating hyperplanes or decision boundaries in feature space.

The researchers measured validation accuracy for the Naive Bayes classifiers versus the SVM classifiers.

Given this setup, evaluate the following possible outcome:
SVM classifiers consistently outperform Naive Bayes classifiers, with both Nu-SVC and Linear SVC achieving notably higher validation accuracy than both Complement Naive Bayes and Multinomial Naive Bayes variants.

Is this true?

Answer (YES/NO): YES